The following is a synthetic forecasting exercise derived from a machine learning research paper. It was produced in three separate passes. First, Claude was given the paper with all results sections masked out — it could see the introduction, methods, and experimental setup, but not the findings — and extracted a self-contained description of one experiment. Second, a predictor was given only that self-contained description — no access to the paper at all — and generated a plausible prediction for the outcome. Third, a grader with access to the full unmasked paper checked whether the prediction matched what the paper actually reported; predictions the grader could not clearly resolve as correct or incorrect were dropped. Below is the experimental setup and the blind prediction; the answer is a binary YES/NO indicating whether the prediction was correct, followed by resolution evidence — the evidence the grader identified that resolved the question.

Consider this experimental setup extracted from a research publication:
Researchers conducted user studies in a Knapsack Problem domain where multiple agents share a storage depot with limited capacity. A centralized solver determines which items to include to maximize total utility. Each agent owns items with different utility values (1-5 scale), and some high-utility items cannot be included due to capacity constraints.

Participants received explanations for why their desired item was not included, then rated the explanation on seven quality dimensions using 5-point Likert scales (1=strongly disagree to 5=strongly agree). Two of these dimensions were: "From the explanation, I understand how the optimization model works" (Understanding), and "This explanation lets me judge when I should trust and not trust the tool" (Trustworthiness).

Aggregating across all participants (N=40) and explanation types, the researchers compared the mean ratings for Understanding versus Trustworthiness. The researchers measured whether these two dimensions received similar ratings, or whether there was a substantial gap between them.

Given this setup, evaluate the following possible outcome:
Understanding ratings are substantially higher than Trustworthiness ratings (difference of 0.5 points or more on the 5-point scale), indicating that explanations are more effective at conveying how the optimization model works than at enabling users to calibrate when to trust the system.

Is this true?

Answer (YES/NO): YES